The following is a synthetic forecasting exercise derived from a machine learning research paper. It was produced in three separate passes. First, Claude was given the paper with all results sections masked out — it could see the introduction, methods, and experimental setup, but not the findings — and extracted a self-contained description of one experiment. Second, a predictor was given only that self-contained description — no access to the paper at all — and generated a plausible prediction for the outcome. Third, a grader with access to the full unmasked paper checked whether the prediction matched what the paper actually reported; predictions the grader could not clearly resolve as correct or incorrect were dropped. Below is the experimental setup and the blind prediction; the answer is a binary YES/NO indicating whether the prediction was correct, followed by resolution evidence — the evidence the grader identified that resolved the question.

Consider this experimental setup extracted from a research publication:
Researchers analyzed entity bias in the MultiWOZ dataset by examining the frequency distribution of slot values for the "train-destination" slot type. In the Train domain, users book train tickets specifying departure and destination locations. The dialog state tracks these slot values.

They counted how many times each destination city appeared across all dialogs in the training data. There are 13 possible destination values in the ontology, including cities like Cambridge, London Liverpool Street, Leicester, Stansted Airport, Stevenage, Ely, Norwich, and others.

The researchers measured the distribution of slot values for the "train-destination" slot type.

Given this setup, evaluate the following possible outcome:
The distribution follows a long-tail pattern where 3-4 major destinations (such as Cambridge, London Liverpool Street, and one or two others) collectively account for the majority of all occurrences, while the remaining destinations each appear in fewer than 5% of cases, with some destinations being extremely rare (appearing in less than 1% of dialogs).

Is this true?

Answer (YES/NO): NO